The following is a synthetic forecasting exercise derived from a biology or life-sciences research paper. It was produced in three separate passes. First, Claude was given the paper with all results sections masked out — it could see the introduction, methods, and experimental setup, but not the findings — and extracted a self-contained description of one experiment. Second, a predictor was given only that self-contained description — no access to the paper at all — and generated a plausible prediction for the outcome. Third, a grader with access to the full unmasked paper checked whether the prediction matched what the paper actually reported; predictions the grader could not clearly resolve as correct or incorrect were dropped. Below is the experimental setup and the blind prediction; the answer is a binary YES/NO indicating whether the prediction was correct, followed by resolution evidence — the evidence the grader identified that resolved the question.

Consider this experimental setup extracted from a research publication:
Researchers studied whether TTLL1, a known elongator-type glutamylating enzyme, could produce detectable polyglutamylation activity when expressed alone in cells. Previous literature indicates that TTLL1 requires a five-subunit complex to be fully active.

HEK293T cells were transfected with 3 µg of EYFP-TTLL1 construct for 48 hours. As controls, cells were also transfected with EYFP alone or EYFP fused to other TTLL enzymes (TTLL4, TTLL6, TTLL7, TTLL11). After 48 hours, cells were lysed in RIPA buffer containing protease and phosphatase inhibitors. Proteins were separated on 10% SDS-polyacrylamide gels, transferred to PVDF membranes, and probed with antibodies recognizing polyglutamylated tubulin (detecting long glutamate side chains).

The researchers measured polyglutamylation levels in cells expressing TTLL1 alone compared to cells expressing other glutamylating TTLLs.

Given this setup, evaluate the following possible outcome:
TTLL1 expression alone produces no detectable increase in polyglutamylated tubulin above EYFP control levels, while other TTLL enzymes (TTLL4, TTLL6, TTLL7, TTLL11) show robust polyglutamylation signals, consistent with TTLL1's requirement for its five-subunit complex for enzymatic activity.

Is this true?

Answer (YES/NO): NO